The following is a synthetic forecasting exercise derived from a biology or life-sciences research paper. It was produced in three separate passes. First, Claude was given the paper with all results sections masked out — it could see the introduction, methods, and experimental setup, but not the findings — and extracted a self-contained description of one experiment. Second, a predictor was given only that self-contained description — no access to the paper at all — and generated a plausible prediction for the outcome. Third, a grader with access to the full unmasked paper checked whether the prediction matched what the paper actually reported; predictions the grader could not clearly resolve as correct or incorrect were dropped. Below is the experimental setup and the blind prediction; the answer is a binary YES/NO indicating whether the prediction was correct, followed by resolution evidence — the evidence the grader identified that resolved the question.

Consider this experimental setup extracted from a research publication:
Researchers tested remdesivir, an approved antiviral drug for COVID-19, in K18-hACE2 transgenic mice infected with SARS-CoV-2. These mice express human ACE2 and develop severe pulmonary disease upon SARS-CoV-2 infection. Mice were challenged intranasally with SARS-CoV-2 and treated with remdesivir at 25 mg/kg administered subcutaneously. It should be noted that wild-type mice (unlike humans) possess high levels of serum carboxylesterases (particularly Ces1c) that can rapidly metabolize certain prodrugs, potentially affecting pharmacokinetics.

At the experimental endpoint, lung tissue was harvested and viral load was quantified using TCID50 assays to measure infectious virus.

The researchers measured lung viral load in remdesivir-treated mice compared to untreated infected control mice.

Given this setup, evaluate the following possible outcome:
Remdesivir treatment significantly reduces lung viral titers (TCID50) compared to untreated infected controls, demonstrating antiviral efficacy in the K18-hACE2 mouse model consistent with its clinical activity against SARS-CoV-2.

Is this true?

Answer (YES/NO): NO